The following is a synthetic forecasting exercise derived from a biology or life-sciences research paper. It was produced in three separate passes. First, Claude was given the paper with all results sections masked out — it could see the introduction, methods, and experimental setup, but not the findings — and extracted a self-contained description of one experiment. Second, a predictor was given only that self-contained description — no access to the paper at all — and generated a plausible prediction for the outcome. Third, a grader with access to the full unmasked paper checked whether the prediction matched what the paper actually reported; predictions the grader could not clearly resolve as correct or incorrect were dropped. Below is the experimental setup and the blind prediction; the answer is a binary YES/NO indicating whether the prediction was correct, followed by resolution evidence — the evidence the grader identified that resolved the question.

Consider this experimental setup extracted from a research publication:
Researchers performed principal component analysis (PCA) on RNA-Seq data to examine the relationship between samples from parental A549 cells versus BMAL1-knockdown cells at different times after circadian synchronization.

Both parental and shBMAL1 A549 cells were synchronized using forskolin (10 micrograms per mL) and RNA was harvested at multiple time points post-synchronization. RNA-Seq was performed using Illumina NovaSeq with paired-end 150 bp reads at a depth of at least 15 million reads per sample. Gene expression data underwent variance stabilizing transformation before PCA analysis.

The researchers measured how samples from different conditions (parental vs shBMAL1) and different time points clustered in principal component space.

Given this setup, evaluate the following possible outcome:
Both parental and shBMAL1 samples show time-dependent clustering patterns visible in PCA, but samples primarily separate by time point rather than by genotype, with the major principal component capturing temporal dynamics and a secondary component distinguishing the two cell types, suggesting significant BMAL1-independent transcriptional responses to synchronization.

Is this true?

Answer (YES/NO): NO